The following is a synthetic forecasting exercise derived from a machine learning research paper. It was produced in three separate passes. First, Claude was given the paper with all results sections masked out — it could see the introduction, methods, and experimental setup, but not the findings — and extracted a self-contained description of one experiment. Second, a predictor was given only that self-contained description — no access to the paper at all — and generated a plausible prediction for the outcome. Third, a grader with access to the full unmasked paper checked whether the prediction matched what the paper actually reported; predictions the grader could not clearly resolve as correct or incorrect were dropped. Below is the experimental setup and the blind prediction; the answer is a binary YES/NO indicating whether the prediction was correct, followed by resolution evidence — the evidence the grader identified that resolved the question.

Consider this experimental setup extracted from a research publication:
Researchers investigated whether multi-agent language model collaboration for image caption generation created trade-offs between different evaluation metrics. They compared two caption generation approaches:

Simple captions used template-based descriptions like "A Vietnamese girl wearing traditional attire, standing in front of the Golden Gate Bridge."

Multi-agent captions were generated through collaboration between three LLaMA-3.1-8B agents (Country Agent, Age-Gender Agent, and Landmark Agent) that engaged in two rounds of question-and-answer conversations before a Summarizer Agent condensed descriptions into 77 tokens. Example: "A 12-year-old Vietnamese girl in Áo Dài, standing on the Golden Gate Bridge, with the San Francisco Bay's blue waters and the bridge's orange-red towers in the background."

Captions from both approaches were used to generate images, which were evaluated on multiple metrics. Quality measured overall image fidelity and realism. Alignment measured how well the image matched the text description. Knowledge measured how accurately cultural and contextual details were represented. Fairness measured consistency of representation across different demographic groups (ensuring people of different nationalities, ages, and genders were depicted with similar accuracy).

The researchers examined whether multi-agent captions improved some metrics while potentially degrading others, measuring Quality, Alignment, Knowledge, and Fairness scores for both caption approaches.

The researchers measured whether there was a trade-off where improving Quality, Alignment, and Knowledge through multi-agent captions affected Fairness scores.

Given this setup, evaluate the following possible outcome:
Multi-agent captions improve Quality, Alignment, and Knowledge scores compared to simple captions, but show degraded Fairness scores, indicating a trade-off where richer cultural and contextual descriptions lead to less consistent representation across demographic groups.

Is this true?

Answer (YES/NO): YES